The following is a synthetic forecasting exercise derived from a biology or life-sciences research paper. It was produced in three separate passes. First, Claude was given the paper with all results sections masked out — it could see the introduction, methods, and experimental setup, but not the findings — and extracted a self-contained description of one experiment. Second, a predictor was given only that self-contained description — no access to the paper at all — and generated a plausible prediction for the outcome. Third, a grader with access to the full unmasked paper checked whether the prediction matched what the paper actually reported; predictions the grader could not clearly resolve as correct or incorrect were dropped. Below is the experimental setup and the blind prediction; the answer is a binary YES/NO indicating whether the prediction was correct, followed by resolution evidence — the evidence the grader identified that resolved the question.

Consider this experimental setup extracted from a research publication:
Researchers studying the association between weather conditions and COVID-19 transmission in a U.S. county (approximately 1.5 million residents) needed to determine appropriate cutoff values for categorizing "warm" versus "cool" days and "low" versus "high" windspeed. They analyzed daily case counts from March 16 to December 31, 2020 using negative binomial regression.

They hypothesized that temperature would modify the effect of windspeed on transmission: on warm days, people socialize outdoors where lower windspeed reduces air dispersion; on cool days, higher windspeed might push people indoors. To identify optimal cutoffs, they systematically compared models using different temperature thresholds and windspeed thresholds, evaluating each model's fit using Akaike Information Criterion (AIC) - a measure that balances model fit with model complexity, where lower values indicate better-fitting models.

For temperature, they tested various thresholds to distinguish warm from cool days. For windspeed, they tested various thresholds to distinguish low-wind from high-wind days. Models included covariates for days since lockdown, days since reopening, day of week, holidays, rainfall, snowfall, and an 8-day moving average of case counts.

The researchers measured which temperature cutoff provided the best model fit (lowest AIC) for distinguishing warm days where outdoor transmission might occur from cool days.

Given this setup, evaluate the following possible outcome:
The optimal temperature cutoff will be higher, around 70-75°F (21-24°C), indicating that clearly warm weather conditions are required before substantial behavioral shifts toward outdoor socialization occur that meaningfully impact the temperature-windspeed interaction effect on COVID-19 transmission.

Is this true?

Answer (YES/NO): NO